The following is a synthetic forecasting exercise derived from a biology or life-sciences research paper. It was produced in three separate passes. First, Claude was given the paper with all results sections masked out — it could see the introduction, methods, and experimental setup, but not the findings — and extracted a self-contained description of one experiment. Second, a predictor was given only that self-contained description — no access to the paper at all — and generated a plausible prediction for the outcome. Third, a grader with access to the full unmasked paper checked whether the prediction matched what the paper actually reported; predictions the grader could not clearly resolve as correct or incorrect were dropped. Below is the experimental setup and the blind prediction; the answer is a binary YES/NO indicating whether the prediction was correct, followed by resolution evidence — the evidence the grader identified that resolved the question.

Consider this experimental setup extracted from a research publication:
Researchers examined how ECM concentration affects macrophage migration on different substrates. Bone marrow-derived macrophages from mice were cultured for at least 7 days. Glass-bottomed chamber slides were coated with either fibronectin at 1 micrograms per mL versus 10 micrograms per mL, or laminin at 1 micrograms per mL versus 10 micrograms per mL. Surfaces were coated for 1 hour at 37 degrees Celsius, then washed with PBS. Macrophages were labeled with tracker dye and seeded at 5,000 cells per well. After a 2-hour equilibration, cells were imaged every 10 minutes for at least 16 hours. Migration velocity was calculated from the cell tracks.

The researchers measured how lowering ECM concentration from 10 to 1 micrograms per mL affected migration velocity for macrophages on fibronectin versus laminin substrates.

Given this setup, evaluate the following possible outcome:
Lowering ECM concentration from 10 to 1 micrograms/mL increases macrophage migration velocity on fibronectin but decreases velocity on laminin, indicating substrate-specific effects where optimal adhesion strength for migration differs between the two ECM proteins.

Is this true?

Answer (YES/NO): YES